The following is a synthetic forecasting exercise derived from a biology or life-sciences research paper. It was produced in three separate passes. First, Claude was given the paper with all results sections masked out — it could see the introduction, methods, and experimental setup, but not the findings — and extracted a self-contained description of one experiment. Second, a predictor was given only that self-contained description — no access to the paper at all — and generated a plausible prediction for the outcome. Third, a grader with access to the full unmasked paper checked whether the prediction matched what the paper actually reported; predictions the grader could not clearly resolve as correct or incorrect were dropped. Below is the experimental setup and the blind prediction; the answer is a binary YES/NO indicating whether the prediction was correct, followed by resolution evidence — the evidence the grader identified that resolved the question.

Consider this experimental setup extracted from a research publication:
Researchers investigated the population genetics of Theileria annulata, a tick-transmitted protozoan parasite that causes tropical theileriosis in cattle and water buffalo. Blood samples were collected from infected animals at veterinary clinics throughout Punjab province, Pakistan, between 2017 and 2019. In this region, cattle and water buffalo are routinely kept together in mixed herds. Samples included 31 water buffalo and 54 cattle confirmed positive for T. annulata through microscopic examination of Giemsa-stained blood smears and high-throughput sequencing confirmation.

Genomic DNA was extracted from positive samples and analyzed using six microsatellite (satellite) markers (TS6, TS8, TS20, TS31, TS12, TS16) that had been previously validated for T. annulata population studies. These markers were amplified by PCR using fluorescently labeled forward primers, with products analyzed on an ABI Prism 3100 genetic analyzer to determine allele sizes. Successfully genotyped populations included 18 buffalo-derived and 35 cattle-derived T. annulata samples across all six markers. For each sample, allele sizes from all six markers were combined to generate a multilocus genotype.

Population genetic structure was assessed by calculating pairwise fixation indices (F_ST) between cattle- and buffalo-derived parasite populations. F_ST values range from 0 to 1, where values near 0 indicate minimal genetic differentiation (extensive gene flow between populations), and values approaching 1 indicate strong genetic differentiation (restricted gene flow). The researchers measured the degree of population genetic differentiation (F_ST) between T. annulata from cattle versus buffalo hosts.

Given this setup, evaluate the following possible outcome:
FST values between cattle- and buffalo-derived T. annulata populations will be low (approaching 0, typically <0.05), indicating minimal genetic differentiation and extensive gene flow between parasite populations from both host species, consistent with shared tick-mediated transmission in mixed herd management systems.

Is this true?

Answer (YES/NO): NO